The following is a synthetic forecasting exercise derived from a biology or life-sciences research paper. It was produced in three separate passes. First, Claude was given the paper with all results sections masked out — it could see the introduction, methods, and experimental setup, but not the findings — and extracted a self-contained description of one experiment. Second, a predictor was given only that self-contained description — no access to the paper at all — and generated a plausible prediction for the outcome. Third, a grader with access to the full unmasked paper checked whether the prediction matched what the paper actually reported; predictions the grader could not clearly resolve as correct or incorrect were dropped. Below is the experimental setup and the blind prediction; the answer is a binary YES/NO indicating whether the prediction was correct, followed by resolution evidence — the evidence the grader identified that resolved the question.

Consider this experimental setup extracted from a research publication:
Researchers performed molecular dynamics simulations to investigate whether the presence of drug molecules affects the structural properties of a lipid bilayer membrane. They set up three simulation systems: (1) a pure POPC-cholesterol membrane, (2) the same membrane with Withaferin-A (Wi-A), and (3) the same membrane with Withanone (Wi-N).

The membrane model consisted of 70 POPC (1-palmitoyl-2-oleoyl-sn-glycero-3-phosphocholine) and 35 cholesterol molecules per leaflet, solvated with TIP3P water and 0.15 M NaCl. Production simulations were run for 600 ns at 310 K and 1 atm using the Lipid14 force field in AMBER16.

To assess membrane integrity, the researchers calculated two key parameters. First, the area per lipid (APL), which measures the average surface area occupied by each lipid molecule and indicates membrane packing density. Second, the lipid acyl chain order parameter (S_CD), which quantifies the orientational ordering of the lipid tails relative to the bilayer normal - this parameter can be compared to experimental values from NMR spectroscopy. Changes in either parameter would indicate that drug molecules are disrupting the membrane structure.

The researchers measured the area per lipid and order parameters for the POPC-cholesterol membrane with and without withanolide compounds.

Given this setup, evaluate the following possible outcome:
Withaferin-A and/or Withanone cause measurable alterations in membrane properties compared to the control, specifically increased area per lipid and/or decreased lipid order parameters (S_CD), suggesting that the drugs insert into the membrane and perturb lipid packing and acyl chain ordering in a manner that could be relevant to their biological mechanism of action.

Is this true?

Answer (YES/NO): NO